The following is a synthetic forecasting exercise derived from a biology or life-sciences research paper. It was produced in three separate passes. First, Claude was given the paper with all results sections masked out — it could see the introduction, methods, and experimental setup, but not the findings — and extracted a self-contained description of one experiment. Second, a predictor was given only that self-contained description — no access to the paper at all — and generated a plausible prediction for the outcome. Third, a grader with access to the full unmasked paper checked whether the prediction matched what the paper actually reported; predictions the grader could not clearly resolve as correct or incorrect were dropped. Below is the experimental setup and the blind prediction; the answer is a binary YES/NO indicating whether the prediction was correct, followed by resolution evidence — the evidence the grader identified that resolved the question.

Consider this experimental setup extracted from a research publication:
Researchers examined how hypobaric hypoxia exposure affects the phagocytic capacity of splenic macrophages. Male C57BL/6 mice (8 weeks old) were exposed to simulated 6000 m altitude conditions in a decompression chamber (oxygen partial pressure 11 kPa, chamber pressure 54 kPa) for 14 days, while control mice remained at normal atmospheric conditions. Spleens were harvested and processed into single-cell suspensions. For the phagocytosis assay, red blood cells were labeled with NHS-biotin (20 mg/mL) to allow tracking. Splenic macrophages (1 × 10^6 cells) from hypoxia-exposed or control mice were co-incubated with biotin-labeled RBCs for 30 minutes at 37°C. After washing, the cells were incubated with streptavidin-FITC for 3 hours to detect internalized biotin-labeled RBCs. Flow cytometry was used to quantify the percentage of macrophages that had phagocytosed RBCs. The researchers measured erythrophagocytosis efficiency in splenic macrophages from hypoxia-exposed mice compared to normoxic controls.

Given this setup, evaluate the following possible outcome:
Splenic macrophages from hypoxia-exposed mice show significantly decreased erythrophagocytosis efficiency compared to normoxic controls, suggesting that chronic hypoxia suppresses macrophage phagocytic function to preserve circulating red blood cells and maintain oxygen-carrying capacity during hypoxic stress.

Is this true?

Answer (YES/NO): NO